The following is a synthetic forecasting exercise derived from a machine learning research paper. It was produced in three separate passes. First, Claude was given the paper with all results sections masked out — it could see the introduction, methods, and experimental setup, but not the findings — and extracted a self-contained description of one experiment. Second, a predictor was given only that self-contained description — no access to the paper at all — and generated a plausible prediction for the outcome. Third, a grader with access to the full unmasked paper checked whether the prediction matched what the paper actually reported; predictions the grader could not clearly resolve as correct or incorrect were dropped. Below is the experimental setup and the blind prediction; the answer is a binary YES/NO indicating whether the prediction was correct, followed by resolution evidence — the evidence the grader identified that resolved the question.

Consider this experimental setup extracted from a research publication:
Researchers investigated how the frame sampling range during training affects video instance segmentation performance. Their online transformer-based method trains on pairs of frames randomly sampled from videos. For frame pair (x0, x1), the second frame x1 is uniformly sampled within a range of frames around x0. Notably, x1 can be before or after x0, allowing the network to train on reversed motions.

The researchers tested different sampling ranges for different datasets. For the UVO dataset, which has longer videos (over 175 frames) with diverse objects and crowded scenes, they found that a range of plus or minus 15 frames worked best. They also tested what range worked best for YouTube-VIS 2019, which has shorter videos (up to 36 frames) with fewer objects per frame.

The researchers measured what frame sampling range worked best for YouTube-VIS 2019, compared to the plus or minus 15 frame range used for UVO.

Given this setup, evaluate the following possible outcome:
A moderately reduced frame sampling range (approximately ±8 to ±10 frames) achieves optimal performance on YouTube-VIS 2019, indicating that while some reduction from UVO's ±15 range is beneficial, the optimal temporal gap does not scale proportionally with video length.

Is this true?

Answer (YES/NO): NO